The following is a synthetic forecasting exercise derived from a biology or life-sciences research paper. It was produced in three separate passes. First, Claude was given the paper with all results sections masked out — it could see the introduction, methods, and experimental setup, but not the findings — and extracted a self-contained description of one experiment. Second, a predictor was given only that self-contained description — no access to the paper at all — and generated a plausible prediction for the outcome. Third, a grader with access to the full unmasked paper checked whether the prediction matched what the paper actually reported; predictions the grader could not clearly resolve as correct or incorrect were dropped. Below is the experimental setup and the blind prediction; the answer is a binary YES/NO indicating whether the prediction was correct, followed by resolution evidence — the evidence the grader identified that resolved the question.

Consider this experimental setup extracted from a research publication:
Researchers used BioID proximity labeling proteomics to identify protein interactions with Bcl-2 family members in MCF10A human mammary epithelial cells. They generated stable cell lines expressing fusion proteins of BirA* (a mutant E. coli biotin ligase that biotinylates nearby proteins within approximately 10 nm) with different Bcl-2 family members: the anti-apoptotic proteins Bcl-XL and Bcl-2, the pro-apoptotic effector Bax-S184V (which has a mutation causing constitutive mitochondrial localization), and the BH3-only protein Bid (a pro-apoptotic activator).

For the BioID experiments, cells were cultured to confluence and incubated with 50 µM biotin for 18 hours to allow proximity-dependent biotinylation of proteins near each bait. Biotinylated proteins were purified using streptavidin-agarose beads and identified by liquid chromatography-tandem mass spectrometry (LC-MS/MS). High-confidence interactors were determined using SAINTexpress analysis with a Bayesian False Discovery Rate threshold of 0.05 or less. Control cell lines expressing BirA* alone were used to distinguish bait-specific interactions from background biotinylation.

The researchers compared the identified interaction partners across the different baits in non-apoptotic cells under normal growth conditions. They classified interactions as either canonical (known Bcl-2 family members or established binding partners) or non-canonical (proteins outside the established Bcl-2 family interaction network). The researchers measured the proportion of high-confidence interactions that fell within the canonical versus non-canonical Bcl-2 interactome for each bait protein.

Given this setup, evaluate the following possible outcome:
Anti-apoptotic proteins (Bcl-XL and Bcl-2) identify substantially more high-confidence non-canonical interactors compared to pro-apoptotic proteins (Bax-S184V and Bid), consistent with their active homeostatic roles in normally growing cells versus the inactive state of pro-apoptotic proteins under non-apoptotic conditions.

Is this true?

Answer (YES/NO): YES